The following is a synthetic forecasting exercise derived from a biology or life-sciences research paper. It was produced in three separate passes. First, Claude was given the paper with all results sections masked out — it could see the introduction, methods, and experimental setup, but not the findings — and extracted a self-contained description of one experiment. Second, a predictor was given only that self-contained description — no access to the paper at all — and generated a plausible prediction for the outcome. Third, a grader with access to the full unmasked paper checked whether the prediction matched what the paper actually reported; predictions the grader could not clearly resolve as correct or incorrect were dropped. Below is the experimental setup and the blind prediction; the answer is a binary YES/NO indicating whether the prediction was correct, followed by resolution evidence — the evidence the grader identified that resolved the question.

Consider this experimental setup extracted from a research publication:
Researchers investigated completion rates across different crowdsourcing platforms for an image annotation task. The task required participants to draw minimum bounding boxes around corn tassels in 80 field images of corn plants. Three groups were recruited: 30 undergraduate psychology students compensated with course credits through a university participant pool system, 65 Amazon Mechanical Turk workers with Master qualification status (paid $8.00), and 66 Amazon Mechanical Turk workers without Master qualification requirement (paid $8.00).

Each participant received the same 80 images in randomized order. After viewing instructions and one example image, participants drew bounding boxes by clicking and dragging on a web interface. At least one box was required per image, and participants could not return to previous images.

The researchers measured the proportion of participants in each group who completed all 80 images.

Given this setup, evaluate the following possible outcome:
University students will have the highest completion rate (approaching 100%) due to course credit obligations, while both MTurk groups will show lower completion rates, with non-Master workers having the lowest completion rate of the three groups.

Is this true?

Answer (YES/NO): NO